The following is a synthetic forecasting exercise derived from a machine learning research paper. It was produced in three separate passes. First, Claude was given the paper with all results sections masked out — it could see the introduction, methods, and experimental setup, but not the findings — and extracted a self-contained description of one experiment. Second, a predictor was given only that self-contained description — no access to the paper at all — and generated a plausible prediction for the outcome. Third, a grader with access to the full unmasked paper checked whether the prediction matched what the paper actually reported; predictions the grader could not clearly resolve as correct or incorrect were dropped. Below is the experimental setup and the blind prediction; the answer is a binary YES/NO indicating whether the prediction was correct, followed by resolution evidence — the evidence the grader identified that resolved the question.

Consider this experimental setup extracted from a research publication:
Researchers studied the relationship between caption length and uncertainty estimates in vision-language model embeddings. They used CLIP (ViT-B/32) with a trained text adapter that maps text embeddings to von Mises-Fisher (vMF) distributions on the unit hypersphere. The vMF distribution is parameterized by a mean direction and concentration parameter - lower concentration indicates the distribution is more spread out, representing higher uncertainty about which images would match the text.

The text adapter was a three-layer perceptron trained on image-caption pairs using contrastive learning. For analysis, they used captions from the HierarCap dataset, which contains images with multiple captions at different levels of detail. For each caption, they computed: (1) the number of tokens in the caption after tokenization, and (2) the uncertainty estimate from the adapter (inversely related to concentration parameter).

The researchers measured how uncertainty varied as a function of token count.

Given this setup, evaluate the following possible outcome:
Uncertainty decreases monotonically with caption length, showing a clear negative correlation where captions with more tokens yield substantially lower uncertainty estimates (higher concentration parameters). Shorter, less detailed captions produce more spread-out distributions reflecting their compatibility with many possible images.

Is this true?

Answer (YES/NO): YES